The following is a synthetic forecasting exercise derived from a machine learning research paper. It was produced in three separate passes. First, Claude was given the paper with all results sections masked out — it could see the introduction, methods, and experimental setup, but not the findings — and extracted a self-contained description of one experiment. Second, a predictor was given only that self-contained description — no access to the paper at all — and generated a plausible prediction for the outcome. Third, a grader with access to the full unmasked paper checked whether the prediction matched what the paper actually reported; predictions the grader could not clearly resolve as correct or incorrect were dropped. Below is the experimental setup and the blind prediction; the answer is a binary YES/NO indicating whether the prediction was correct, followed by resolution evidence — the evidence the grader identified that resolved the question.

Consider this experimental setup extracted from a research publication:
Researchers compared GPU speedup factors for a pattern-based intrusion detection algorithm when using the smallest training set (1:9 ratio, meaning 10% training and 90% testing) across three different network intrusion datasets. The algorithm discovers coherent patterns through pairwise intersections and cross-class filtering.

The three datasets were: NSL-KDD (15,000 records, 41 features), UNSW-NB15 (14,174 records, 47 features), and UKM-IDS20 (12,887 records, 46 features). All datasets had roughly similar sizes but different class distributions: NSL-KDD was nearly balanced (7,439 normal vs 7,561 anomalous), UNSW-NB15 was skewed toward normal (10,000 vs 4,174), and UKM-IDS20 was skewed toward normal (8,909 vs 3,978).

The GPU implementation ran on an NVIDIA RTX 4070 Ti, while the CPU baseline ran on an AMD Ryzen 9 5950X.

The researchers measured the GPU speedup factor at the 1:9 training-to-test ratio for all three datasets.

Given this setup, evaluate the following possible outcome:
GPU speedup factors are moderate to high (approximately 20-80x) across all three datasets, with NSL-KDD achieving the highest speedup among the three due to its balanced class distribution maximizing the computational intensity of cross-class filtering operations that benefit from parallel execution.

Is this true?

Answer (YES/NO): NO